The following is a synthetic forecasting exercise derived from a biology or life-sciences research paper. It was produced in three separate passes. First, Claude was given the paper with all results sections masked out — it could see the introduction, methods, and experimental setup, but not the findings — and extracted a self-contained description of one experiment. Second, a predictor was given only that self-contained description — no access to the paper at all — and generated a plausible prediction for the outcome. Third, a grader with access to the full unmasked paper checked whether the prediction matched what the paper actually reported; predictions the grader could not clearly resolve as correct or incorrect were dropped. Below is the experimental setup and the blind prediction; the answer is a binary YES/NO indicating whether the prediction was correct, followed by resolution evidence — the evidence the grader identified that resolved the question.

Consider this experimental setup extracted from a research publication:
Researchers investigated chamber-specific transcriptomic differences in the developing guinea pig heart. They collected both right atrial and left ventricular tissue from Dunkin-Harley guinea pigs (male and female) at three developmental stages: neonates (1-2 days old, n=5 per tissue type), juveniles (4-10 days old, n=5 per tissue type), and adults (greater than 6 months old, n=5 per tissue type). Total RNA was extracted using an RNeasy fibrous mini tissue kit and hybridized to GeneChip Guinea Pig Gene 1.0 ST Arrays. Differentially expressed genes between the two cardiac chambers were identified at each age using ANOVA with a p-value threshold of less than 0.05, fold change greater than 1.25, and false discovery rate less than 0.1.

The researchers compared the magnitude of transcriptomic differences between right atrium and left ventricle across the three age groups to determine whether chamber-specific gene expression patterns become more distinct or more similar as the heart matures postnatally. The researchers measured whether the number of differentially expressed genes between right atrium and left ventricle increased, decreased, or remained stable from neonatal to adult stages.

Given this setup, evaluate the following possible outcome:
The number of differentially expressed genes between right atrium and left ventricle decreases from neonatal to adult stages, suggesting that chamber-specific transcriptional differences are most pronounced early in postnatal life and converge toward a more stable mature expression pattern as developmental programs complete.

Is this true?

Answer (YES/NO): NO